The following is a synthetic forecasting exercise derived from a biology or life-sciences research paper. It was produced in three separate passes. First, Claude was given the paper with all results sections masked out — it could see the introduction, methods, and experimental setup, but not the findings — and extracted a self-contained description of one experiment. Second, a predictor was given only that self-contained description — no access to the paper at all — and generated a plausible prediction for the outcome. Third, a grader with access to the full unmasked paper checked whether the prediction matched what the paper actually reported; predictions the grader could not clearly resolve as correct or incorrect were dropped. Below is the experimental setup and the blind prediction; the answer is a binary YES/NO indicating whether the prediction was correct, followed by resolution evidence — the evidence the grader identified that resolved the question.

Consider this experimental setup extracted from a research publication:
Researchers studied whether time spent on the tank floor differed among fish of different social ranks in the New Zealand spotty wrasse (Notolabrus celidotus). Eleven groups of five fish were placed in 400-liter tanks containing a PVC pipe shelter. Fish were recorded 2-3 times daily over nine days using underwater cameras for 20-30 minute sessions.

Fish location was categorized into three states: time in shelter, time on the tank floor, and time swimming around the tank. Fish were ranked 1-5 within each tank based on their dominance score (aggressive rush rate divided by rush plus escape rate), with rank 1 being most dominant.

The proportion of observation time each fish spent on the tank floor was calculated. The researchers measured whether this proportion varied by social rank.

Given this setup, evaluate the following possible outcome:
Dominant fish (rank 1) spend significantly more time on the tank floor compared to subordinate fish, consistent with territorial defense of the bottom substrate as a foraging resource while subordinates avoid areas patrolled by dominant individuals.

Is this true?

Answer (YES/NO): NO